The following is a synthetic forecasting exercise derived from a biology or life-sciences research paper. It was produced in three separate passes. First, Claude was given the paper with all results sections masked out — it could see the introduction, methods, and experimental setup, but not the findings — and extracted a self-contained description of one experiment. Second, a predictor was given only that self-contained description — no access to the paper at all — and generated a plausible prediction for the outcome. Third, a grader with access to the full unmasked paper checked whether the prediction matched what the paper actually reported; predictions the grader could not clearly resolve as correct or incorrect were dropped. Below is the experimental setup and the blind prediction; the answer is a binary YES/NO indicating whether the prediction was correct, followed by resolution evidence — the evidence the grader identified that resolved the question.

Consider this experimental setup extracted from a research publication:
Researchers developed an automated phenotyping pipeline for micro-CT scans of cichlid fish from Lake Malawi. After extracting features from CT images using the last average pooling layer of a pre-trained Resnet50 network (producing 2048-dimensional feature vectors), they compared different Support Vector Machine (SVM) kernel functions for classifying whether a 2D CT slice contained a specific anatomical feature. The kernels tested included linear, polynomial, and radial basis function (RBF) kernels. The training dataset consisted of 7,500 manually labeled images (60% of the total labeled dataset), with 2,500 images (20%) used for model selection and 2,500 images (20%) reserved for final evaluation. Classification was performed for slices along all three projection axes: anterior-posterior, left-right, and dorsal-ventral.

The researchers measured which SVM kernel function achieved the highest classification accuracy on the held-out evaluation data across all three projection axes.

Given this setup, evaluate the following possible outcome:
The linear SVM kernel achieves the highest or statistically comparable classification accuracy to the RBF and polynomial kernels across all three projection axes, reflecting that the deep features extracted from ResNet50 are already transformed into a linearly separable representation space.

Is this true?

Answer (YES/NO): YES